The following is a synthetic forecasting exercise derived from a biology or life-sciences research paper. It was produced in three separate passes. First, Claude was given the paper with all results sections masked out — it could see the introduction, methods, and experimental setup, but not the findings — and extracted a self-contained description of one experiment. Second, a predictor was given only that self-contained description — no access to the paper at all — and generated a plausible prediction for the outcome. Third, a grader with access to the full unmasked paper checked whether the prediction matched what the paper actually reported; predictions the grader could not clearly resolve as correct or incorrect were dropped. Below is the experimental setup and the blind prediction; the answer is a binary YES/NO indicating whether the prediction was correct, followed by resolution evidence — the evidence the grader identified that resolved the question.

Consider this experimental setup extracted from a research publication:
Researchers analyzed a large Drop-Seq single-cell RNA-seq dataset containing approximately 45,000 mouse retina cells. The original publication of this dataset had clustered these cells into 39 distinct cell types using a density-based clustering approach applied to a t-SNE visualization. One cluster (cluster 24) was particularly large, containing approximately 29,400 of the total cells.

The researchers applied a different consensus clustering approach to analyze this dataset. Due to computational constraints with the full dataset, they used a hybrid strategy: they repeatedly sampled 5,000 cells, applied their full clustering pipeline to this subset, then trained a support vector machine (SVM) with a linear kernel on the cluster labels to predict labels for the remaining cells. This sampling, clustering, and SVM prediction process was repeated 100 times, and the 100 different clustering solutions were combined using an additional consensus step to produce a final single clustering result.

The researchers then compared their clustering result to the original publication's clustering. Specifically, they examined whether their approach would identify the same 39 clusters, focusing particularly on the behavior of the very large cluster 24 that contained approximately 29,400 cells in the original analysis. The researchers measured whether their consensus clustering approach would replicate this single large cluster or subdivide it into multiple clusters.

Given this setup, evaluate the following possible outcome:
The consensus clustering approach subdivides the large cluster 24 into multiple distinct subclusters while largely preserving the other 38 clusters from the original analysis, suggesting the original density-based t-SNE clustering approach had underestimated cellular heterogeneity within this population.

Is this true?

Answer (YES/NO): YES